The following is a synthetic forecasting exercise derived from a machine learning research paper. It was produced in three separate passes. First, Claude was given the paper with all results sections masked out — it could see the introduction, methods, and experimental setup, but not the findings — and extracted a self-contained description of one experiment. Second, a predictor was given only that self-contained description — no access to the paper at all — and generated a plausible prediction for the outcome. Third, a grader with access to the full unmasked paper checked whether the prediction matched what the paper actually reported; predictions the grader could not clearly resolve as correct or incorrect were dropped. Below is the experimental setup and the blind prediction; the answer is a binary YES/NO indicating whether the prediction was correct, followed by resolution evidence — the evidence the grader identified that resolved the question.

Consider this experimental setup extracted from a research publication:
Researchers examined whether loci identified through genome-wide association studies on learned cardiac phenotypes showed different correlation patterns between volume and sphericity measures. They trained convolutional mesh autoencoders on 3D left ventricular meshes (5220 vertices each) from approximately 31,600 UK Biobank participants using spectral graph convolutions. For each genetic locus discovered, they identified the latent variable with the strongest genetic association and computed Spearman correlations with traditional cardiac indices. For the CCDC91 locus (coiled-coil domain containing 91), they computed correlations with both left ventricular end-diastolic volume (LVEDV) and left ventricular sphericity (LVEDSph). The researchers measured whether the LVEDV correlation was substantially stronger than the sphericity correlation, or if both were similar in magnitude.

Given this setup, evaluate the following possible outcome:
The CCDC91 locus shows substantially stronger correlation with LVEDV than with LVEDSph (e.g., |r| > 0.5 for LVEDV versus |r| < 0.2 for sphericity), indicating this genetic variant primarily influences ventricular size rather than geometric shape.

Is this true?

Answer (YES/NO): NO